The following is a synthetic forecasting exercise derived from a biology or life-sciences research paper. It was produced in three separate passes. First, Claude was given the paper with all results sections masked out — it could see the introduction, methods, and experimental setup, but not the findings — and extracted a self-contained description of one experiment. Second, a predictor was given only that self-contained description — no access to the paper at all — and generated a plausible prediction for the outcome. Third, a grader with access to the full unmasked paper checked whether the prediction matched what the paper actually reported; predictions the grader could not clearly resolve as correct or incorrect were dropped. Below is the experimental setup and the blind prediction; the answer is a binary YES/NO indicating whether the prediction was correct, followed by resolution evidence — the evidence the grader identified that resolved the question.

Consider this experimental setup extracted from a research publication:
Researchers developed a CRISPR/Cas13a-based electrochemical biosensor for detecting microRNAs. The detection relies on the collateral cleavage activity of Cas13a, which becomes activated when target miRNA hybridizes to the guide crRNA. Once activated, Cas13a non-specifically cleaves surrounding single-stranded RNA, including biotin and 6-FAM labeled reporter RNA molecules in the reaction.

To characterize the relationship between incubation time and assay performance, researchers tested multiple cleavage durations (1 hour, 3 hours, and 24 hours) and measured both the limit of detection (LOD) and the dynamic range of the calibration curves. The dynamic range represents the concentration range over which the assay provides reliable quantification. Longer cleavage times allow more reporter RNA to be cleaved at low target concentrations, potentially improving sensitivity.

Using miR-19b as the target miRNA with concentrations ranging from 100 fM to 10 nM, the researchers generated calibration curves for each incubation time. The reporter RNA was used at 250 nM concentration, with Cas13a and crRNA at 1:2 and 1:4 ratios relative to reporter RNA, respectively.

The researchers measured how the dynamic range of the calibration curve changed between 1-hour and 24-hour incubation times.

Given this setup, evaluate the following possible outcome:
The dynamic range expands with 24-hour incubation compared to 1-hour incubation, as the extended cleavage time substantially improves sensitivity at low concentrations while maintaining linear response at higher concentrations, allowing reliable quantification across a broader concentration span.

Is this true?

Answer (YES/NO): NO